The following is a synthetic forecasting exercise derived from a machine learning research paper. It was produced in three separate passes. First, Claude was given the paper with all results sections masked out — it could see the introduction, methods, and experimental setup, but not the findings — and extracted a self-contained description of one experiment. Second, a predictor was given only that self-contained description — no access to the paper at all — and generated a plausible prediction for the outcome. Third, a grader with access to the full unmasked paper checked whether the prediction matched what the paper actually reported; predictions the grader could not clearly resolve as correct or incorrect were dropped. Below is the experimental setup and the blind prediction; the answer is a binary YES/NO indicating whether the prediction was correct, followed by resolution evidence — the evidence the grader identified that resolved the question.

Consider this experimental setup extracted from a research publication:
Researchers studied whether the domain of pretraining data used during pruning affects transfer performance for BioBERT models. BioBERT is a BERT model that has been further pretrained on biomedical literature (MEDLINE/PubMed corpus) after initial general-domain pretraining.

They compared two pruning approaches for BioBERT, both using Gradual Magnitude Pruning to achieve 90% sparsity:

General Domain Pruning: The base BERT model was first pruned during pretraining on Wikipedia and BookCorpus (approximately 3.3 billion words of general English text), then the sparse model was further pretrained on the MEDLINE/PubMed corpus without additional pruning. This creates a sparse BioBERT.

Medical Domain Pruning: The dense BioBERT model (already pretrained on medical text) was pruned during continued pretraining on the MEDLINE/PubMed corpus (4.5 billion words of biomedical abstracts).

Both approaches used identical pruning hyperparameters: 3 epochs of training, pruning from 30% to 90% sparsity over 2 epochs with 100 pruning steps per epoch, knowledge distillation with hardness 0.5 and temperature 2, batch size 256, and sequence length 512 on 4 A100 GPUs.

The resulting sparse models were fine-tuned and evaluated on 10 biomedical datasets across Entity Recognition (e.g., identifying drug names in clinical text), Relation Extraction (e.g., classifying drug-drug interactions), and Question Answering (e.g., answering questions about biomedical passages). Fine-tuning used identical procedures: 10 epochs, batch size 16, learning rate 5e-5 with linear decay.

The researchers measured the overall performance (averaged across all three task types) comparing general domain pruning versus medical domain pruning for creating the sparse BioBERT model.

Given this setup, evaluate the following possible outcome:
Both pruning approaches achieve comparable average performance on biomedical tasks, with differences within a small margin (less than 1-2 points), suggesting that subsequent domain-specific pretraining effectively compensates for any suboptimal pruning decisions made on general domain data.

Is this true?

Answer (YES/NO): NO